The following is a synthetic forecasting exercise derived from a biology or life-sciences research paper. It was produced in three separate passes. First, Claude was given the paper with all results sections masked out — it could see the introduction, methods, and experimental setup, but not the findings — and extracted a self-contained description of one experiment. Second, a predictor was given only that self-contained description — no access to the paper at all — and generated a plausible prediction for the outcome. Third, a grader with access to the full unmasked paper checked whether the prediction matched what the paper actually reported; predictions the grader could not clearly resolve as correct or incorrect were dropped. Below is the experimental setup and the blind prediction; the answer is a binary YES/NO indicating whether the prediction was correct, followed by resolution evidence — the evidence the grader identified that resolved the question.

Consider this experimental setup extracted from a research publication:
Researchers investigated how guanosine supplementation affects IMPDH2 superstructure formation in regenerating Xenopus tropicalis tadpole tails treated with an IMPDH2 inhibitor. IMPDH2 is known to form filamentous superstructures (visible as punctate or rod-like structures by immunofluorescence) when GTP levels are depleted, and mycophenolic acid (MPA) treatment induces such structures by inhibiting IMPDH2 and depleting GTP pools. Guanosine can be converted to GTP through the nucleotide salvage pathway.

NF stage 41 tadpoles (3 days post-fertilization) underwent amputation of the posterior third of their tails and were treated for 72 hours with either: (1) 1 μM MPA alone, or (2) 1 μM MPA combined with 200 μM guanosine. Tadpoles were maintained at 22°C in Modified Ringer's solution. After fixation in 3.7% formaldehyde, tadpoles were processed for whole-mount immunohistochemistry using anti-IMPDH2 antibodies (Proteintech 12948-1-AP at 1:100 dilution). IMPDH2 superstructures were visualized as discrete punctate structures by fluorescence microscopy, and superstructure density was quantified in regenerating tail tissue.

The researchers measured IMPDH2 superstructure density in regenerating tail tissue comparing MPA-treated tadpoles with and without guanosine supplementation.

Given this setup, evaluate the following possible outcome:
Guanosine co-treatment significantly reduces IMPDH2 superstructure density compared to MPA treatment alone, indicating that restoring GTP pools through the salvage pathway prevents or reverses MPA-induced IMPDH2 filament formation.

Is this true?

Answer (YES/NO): YES